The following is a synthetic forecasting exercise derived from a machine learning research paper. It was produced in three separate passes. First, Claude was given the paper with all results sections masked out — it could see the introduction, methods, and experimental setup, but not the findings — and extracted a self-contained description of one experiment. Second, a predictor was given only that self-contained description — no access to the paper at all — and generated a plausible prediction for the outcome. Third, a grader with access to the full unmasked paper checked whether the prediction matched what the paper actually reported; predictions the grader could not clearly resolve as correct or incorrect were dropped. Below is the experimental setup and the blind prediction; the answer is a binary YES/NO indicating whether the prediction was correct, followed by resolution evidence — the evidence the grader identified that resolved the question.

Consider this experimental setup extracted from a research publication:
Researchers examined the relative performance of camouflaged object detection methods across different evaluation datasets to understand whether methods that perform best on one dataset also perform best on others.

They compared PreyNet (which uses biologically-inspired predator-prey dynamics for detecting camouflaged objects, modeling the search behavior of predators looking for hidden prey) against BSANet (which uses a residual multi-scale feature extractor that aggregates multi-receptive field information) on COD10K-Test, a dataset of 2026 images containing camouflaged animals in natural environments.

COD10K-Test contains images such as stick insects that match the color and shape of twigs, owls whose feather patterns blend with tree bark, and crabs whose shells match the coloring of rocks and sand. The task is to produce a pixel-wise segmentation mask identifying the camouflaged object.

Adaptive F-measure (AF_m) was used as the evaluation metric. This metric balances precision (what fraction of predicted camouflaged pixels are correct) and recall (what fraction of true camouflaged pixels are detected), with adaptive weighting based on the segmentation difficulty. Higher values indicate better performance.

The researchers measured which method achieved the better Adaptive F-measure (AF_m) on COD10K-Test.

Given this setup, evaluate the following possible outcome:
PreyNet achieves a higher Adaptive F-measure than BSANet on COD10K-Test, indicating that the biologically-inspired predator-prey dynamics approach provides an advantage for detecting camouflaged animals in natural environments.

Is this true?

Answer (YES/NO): YES